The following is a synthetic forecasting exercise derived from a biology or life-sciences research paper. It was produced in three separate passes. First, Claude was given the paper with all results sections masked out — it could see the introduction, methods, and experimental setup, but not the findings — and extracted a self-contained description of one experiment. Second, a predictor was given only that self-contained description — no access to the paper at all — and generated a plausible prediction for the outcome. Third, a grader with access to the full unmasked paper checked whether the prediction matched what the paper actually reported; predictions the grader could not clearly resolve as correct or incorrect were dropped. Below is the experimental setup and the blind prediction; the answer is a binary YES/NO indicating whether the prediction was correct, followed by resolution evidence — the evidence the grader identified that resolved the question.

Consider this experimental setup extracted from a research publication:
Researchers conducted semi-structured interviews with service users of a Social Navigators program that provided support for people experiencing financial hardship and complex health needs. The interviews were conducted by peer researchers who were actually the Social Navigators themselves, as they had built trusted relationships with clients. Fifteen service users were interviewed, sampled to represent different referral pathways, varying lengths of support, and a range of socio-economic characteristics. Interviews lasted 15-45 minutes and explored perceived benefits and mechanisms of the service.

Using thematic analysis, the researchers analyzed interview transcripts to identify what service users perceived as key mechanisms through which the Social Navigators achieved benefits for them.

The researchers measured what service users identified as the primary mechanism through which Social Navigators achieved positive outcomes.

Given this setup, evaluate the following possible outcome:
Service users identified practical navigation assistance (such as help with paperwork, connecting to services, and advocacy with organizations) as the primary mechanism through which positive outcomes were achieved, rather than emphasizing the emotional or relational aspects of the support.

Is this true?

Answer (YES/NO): NO